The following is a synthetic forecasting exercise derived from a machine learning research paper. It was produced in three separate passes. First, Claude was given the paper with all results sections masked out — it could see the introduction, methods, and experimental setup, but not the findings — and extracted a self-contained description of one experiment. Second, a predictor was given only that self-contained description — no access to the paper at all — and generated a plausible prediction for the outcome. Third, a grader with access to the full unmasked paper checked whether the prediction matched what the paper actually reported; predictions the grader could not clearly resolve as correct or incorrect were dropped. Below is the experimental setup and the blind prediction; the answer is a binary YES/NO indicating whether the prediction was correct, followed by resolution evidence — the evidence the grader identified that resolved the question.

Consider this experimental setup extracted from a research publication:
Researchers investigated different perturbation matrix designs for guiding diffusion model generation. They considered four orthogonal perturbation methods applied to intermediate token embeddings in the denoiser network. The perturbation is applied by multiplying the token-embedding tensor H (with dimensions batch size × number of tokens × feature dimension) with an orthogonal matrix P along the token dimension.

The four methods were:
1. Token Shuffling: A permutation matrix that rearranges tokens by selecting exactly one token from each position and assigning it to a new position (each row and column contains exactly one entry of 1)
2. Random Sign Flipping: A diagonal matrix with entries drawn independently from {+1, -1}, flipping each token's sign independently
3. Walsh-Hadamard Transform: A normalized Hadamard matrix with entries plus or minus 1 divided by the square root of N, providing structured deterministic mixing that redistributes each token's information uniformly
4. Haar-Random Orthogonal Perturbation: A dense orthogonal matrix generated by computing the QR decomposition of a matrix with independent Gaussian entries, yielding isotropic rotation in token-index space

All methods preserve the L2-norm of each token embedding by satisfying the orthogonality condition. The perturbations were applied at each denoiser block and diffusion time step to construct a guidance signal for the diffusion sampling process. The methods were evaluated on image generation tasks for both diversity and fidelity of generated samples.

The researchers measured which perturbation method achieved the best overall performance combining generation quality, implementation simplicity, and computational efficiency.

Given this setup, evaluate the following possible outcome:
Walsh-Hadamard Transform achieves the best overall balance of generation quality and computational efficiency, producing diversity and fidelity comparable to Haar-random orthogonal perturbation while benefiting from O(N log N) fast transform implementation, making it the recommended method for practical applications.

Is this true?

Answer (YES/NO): NO